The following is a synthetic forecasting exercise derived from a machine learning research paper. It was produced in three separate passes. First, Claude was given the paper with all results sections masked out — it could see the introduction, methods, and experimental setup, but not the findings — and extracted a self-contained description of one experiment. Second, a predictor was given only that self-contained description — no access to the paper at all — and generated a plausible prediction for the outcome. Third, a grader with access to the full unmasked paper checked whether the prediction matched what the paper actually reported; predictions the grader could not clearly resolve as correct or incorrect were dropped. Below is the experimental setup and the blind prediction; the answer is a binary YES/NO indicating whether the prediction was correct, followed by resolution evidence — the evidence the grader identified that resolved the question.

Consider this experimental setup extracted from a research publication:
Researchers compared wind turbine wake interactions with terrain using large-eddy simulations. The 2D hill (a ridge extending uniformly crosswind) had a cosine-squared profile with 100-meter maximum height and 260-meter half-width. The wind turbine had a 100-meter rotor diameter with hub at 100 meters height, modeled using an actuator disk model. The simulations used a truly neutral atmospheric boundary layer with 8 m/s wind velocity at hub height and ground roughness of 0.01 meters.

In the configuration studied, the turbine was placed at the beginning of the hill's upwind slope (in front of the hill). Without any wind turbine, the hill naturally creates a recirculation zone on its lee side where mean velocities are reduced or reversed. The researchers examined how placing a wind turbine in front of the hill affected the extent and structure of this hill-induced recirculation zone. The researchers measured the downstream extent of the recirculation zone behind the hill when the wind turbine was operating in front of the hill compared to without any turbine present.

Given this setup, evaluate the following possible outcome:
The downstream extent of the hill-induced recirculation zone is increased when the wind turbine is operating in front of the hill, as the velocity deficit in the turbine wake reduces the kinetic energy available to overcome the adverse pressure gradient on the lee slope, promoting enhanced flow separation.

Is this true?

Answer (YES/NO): YES